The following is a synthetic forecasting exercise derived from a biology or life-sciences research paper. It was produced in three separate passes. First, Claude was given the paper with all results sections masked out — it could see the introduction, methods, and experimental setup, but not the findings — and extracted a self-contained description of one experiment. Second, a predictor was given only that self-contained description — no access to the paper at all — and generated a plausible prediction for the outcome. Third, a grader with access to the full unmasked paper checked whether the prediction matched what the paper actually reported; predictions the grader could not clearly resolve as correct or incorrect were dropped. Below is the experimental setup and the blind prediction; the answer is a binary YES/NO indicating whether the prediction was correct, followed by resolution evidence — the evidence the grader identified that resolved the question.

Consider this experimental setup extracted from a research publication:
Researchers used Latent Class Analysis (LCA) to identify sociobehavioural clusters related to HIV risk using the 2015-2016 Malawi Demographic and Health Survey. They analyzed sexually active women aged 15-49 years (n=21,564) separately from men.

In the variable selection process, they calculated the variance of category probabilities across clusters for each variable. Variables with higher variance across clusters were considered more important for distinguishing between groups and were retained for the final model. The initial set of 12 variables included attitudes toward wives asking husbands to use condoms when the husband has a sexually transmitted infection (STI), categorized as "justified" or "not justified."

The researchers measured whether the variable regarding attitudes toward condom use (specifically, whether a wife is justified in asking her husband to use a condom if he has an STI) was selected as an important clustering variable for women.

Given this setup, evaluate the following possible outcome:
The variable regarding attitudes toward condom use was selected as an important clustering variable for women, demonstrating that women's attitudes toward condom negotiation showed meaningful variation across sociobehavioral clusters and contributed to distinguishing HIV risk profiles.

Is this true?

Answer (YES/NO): NO